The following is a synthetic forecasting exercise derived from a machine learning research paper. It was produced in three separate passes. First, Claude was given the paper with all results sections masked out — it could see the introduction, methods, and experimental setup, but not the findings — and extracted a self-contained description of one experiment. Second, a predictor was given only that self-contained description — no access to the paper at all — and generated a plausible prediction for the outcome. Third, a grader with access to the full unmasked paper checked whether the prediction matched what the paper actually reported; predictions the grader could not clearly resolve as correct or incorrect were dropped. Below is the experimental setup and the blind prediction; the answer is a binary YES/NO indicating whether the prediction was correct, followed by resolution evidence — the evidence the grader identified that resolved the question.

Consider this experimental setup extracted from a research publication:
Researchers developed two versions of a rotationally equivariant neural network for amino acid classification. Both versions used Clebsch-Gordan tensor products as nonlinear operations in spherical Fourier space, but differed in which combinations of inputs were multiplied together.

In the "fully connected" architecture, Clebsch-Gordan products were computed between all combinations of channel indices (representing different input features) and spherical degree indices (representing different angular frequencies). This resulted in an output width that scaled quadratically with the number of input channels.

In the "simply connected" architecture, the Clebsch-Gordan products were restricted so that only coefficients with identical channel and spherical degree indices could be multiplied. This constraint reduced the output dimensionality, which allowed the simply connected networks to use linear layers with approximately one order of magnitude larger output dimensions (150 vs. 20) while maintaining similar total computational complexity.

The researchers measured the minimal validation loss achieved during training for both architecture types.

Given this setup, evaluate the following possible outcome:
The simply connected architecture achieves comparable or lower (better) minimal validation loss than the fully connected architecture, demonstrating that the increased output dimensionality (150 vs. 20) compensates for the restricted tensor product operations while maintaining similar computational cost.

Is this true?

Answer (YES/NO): NO